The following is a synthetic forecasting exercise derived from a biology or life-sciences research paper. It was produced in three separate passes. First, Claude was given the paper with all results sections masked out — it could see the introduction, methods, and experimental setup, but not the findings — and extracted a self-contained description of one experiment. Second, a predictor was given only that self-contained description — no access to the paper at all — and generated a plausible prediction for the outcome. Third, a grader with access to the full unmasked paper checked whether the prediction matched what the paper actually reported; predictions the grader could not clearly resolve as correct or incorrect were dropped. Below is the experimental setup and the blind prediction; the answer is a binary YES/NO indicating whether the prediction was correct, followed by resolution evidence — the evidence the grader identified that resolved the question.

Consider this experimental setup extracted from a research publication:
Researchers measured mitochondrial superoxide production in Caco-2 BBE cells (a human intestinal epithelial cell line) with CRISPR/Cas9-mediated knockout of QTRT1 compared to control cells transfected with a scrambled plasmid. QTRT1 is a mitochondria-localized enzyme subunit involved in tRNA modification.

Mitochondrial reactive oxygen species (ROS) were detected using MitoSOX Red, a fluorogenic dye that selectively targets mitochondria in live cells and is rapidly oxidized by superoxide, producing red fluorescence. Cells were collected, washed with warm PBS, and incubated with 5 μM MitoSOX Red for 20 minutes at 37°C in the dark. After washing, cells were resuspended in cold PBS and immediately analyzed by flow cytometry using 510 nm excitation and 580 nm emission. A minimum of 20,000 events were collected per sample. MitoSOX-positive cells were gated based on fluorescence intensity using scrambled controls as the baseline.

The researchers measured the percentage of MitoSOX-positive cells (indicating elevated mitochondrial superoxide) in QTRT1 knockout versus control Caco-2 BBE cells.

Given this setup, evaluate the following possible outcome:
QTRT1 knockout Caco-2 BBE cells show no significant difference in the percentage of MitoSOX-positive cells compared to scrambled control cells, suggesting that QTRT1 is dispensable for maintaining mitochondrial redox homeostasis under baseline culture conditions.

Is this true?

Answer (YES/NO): NO